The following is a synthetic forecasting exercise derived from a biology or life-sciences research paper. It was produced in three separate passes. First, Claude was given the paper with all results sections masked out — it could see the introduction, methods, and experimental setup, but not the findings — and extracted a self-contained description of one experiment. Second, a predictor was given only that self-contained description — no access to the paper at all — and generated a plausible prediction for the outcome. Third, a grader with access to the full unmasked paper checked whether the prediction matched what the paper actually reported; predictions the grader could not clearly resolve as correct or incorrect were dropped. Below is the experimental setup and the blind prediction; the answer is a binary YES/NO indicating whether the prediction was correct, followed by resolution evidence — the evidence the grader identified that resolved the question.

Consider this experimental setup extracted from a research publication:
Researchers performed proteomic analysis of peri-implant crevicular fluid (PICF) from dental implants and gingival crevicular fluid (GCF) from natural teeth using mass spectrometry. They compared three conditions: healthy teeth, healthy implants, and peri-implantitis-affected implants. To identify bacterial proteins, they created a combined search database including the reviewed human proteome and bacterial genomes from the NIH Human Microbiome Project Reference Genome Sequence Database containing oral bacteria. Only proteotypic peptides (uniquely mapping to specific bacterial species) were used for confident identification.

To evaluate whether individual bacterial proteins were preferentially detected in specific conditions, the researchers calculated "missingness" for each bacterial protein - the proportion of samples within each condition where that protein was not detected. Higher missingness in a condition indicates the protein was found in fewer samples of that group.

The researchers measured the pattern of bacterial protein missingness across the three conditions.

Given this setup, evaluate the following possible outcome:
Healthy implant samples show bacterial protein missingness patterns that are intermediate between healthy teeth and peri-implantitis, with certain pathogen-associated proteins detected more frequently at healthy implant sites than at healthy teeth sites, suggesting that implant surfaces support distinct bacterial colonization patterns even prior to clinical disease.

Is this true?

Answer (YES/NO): NO